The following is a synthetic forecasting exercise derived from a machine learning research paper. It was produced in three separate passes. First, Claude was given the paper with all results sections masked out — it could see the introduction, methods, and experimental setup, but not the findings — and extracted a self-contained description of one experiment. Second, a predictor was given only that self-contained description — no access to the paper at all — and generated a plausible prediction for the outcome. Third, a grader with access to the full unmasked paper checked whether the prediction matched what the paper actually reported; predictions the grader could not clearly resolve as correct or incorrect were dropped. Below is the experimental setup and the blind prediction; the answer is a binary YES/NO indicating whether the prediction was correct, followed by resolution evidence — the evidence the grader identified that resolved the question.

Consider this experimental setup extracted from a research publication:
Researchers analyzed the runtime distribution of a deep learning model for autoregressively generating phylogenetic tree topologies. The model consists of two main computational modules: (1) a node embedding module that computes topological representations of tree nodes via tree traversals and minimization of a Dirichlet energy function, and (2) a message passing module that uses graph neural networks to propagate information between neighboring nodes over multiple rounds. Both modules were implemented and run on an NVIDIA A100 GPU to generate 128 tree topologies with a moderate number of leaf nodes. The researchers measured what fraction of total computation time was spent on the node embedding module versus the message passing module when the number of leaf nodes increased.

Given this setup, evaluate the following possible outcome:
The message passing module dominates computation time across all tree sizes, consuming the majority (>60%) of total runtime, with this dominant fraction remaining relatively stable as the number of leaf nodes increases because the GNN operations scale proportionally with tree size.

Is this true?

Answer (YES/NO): NO